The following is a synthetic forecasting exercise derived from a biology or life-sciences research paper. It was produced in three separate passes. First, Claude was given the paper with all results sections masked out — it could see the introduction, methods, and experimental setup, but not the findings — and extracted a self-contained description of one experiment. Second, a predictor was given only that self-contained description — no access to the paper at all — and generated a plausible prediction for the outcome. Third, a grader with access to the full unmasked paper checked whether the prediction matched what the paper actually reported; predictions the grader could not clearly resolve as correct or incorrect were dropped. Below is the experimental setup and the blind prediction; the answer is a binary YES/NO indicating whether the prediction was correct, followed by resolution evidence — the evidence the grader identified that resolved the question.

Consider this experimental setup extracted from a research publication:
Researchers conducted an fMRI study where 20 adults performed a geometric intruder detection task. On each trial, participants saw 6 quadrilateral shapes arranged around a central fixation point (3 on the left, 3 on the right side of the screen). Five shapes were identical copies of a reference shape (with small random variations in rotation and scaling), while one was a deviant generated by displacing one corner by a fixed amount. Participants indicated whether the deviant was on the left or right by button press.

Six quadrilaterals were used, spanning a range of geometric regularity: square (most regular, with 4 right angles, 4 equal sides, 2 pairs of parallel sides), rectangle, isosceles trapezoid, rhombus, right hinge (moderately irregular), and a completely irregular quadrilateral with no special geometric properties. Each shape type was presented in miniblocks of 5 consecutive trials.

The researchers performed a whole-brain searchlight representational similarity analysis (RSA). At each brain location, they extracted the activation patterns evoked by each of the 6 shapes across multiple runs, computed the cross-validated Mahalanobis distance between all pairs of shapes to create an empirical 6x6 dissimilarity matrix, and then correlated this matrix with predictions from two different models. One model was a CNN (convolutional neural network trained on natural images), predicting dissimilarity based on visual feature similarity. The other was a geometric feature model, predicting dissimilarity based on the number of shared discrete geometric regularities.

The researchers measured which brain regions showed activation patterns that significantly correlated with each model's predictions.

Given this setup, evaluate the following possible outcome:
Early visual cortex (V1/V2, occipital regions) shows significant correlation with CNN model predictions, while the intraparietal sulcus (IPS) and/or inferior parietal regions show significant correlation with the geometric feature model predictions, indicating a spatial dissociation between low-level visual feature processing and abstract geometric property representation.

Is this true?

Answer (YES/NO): NO